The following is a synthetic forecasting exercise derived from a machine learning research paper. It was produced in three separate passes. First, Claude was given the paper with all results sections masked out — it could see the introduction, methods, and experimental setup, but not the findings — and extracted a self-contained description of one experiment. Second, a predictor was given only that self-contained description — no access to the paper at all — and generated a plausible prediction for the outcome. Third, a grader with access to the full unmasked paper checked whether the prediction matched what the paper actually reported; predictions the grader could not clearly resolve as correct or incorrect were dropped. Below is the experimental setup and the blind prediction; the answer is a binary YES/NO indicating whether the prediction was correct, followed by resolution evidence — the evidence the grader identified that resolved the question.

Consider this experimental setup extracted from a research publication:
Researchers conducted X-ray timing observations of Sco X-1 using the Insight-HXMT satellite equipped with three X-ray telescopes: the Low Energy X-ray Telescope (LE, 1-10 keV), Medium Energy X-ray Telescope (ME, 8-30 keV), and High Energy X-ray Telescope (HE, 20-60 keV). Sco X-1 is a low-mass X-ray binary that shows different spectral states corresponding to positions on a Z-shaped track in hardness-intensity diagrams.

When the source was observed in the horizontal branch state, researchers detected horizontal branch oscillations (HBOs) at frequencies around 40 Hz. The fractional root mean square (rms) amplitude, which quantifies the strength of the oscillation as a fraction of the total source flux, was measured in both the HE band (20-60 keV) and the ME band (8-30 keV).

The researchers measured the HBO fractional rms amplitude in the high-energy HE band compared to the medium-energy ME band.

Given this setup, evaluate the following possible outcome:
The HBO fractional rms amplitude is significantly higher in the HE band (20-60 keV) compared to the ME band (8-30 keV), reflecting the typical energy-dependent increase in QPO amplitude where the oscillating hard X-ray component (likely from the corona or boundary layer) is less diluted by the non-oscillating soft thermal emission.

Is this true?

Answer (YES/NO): YES